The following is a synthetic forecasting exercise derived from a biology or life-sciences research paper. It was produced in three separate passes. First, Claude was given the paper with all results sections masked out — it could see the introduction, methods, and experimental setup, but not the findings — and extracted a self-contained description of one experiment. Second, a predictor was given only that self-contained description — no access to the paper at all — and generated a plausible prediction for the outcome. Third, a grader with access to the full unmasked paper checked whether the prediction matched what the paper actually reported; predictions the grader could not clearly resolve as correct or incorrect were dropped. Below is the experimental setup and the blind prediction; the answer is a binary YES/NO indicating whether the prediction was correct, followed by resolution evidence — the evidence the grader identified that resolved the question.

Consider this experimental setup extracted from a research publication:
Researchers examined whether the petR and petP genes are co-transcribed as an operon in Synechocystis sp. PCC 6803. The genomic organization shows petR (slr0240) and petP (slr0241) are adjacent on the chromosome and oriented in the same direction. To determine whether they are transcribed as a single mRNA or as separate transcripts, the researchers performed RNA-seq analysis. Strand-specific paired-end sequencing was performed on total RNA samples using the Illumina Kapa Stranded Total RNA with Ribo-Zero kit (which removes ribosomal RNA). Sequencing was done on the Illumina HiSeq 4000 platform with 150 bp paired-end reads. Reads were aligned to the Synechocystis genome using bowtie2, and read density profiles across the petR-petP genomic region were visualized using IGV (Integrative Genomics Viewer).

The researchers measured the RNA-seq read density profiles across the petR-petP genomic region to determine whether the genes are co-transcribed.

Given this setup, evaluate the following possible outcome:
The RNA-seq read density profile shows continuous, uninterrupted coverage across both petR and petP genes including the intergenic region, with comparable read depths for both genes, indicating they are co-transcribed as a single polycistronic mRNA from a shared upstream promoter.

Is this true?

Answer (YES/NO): YES